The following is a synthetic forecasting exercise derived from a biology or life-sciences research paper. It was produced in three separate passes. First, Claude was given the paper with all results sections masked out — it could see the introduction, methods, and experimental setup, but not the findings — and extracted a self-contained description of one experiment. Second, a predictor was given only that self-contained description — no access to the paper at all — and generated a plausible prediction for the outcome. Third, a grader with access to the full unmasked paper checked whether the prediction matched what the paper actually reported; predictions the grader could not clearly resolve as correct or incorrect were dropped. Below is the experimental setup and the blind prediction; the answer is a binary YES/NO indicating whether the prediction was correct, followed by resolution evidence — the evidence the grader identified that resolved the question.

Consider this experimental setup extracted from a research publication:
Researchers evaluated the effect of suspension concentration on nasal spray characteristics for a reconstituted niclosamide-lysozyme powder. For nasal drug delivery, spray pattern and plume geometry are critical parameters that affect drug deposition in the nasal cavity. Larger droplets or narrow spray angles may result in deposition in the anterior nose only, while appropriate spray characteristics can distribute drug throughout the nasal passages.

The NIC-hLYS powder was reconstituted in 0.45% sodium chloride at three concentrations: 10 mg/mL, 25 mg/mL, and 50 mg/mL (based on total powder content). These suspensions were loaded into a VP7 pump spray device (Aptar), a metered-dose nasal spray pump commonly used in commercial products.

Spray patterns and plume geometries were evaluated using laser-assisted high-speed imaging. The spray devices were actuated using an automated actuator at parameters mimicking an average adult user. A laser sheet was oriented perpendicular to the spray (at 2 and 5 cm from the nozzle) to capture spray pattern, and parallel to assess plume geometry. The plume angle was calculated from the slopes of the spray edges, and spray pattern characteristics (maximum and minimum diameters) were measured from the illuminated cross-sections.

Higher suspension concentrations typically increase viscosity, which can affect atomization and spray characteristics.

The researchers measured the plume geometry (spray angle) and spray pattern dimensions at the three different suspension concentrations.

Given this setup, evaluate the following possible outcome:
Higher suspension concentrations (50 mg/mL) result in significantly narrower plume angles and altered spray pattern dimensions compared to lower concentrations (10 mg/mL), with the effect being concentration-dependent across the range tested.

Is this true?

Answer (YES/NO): NO